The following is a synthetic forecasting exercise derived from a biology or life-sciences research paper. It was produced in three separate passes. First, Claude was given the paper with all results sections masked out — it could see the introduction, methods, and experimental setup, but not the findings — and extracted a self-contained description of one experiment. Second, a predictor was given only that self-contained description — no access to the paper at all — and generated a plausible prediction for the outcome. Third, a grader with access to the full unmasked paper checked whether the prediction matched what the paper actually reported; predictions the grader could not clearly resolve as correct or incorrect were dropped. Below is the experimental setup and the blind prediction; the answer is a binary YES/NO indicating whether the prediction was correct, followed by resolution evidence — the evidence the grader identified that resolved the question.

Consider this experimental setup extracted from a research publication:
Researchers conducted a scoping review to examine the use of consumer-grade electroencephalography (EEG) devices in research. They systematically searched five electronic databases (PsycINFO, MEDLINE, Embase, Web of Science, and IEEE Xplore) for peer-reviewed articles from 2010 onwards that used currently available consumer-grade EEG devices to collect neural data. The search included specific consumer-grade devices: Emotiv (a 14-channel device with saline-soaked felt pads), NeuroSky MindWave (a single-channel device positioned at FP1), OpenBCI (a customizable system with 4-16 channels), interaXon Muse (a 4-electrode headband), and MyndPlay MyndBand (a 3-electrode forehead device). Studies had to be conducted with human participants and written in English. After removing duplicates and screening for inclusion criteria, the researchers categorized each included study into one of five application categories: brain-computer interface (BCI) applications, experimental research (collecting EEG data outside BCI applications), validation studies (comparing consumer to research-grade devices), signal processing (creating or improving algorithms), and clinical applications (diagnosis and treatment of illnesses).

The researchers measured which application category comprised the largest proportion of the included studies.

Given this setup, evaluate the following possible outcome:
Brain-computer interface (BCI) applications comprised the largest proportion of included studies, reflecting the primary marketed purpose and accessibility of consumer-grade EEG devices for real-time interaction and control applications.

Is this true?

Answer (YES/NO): YES